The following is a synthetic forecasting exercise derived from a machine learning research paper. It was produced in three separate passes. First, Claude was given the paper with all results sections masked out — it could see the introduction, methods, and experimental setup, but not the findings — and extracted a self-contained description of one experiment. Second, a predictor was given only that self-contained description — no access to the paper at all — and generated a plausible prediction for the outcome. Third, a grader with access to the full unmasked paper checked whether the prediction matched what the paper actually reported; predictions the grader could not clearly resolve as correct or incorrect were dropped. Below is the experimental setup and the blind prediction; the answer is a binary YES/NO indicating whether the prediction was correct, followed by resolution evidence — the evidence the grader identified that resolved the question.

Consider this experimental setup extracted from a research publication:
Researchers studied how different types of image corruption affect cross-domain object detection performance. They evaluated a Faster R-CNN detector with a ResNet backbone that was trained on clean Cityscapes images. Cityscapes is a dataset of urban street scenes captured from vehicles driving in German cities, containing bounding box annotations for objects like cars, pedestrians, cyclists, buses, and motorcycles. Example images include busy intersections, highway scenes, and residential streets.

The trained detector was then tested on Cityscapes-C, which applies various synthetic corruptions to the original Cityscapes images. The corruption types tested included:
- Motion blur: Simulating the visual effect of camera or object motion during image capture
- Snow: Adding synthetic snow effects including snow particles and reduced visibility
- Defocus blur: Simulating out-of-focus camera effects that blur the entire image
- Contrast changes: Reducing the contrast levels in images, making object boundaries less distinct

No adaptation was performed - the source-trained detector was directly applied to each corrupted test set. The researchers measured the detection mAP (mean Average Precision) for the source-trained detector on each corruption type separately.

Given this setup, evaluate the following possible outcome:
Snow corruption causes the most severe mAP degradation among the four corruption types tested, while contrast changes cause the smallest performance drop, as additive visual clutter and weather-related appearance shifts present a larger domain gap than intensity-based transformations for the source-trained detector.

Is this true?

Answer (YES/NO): NO